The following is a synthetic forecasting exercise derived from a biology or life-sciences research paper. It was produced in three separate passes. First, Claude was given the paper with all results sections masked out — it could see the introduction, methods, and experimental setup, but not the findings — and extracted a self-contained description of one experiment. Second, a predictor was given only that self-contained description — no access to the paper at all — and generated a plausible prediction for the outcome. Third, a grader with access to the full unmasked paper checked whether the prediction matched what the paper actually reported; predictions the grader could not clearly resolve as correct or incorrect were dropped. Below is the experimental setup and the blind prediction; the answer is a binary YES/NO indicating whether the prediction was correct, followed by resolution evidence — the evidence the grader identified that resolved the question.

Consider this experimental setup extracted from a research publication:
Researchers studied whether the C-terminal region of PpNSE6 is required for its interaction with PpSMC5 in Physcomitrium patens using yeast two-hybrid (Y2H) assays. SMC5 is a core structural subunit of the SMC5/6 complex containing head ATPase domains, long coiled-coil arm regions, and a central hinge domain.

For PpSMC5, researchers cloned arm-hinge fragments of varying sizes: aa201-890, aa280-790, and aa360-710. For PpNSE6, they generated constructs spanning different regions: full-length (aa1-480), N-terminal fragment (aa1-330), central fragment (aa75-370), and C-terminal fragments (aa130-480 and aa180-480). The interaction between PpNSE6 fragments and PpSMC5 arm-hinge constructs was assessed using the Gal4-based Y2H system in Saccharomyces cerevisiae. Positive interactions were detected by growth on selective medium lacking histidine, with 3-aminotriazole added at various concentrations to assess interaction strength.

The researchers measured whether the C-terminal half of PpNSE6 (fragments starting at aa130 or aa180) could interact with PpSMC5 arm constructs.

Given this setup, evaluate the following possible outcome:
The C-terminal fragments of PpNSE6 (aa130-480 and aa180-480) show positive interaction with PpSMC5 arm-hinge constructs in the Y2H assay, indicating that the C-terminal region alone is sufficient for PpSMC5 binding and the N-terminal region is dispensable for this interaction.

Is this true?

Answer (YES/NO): NO